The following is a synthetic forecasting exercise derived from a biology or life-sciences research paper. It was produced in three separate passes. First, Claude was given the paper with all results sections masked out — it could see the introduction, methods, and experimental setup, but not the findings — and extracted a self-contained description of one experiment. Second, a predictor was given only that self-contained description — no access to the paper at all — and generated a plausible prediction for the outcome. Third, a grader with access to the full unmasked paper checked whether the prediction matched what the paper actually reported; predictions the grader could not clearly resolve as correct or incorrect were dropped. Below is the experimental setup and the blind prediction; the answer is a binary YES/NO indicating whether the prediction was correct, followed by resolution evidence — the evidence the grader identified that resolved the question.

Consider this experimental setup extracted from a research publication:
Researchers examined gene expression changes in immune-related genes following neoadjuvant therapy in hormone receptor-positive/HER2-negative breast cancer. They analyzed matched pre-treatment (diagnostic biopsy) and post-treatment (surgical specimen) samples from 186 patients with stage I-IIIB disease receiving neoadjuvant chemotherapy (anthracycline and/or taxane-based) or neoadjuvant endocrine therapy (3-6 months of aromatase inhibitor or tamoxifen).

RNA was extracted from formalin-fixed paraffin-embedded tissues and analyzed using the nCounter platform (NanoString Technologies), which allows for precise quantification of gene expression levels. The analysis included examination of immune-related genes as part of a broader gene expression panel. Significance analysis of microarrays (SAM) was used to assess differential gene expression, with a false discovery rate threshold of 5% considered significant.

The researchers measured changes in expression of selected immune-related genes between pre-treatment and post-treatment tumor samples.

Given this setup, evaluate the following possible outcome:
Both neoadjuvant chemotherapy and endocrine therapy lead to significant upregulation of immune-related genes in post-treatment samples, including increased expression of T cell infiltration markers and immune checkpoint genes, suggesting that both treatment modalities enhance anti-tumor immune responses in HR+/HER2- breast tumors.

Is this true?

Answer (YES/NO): YES